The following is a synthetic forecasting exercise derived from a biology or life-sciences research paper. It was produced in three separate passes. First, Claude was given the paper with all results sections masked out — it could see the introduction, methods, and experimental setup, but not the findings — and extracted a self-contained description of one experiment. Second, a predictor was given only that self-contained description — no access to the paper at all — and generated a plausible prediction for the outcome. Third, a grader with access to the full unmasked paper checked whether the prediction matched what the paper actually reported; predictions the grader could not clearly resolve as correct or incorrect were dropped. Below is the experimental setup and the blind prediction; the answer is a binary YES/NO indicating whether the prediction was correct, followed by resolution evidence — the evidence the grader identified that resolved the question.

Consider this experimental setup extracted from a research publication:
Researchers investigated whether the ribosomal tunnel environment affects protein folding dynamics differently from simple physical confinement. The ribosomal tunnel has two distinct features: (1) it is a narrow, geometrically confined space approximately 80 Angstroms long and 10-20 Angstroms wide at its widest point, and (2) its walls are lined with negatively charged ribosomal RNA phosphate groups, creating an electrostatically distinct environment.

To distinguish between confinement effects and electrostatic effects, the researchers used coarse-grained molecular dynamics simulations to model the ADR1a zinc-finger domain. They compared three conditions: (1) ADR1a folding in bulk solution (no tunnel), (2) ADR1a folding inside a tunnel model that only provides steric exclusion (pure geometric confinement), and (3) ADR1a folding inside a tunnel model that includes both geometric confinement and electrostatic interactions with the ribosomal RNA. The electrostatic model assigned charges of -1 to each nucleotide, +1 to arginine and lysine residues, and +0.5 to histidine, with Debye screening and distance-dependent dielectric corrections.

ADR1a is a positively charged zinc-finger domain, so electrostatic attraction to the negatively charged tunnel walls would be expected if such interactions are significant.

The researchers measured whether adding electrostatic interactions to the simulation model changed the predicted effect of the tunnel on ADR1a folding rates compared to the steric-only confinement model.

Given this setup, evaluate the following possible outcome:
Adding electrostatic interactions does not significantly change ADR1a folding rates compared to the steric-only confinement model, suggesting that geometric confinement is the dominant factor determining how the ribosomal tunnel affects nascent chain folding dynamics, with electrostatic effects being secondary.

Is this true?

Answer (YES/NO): NO